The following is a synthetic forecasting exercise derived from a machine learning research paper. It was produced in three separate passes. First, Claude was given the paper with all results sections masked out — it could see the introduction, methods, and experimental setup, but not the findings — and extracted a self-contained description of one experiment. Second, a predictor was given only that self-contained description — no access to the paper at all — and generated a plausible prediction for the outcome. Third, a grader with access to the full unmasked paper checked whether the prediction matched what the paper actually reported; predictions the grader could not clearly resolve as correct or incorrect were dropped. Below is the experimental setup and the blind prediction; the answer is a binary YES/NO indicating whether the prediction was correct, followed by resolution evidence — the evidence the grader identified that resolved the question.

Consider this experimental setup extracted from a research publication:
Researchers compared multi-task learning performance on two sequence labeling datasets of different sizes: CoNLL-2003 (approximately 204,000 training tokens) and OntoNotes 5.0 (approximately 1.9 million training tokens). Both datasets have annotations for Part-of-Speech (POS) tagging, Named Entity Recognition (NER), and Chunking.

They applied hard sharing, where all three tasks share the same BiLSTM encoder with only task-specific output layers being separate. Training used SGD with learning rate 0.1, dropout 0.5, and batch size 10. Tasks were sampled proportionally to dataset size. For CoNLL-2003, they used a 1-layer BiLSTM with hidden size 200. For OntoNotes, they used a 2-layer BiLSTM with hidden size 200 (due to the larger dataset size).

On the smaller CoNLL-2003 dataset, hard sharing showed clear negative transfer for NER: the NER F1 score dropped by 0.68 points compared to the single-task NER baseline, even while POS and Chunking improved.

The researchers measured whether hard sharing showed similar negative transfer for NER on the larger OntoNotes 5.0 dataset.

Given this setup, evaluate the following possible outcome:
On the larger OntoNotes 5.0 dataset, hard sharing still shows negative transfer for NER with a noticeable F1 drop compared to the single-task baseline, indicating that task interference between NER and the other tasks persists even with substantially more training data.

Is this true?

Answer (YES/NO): NO